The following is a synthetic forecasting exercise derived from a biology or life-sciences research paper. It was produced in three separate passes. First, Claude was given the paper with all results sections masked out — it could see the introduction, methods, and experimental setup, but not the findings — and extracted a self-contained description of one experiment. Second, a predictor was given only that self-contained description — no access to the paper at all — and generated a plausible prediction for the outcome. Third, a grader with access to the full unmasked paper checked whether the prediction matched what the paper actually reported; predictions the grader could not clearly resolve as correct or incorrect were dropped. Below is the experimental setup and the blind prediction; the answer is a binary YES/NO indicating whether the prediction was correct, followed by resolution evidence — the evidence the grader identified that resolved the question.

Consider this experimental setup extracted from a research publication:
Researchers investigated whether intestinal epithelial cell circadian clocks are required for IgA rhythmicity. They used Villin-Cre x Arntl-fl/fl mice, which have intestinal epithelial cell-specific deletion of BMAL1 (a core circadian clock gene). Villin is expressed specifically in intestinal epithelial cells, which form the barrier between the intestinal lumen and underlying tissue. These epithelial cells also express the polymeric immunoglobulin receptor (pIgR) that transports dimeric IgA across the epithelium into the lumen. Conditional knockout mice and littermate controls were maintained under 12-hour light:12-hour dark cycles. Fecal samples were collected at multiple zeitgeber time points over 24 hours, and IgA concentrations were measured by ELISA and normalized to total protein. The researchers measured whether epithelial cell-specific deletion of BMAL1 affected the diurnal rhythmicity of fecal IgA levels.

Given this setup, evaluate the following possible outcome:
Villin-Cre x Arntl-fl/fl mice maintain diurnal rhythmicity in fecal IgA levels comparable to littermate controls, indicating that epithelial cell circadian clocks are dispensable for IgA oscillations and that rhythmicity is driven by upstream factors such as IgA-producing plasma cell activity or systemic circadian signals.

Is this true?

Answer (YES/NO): YES